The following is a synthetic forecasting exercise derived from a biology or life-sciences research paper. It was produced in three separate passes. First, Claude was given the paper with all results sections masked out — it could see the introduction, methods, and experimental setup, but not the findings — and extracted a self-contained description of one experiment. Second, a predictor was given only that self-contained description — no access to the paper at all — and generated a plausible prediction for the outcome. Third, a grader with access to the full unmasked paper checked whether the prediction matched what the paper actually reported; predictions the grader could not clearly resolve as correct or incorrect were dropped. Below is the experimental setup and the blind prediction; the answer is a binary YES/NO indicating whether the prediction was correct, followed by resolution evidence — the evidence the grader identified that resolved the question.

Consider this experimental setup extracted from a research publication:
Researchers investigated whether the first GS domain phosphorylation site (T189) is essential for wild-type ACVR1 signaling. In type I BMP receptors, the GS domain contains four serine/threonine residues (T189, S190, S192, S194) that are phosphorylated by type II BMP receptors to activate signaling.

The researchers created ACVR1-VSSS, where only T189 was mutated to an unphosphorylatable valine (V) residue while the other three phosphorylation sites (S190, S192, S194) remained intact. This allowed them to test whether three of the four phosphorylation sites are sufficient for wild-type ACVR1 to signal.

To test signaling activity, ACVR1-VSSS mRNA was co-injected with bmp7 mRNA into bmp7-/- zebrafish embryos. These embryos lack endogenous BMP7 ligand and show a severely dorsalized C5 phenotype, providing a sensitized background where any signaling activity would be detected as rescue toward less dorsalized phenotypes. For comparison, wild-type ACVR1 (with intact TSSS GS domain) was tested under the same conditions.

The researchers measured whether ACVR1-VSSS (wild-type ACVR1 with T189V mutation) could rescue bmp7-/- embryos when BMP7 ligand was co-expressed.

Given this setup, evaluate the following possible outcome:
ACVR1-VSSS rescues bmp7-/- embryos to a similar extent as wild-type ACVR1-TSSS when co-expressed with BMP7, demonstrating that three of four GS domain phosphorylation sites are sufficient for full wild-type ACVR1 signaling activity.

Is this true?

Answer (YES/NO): YES